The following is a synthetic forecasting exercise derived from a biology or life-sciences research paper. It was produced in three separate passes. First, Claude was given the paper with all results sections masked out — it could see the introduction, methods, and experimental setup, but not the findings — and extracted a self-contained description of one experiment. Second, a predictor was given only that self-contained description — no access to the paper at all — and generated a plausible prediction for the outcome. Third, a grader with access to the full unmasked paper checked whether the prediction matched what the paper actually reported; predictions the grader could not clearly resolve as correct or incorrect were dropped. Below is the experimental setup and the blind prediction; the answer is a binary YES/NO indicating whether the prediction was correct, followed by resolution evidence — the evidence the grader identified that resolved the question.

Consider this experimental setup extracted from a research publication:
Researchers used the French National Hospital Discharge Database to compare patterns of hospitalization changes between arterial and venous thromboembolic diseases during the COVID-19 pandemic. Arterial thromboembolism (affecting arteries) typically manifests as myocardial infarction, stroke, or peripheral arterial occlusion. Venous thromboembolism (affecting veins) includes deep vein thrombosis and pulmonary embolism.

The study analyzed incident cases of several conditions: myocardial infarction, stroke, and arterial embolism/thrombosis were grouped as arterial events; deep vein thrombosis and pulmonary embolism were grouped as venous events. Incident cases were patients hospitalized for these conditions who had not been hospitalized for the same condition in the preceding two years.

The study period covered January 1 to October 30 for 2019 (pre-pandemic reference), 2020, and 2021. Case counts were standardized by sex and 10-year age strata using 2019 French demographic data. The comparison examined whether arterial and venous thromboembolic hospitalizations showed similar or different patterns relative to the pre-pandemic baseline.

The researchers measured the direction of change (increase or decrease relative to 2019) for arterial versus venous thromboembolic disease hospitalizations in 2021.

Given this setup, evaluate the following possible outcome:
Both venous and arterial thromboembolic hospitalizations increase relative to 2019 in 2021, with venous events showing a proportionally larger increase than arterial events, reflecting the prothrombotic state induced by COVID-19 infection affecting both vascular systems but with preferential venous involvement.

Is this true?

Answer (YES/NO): NO